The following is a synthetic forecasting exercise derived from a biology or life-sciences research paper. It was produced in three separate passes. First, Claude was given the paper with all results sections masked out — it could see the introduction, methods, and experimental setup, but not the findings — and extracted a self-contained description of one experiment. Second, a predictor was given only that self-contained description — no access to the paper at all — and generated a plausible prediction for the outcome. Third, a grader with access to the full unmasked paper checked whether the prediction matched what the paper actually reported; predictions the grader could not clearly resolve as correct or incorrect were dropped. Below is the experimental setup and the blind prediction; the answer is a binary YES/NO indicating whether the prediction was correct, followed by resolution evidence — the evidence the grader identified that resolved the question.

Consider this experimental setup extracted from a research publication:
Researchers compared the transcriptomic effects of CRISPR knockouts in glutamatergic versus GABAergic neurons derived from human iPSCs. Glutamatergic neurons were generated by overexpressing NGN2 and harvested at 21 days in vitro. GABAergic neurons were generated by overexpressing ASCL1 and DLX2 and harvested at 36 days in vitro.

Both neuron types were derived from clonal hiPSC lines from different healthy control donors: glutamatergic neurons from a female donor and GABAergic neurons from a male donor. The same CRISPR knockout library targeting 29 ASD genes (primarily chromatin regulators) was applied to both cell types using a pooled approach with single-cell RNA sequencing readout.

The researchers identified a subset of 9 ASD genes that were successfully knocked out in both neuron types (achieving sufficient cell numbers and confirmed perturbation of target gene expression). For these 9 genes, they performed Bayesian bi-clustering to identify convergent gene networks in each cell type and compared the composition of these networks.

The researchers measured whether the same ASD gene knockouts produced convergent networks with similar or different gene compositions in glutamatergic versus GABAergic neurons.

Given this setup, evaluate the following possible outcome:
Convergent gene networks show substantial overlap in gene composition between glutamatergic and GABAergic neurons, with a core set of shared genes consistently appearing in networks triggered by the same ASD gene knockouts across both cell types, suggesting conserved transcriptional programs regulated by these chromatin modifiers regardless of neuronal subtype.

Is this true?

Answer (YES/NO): NO